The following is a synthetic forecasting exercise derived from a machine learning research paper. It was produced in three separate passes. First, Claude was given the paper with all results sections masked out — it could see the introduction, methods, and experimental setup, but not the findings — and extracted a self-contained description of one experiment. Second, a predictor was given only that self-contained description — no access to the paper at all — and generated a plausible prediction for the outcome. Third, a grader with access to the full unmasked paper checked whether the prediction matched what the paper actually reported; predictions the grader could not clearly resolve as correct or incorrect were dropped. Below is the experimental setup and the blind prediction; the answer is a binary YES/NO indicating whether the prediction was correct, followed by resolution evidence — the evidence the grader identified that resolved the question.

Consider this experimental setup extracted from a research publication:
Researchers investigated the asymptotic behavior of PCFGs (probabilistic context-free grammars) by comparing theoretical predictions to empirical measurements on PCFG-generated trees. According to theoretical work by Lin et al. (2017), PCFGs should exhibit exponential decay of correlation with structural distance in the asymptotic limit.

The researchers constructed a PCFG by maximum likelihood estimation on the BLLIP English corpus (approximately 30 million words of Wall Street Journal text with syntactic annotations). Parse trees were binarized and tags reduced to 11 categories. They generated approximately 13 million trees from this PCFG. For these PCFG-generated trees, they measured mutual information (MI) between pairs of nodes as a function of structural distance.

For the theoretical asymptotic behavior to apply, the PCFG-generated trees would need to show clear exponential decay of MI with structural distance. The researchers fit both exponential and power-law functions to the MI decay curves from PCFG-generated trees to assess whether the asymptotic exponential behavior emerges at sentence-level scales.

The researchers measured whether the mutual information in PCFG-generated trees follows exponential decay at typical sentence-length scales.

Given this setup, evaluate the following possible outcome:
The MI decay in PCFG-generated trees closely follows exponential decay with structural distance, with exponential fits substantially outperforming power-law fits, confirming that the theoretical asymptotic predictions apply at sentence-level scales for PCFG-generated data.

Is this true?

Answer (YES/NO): NO